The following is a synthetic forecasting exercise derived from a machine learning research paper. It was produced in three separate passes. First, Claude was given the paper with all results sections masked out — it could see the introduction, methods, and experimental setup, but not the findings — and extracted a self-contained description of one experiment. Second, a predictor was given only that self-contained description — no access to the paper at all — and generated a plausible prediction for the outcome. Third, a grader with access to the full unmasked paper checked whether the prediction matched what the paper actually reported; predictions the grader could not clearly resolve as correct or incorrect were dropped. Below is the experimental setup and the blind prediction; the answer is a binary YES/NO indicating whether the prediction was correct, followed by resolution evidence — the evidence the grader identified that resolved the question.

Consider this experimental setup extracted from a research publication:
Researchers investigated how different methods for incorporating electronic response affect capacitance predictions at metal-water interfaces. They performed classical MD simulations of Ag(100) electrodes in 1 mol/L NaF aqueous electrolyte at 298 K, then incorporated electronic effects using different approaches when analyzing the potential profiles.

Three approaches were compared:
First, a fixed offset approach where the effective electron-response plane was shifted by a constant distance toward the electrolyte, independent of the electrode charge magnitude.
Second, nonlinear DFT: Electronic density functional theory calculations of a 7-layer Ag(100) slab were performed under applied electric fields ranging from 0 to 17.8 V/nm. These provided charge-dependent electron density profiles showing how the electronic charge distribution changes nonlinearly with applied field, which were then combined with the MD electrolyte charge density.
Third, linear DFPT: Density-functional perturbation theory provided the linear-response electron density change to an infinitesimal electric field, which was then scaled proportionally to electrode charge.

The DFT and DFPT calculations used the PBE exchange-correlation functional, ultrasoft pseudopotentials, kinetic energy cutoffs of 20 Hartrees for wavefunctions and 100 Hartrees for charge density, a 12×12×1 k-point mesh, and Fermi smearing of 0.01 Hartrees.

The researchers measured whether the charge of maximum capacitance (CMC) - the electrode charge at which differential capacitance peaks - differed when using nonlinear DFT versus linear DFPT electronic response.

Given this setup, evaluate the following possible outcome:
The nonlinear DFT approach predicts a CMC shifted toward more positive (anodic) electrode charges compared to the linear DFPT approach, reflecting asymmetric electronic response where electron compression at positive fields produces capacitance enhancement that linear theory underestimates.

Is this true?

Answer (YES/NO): NO